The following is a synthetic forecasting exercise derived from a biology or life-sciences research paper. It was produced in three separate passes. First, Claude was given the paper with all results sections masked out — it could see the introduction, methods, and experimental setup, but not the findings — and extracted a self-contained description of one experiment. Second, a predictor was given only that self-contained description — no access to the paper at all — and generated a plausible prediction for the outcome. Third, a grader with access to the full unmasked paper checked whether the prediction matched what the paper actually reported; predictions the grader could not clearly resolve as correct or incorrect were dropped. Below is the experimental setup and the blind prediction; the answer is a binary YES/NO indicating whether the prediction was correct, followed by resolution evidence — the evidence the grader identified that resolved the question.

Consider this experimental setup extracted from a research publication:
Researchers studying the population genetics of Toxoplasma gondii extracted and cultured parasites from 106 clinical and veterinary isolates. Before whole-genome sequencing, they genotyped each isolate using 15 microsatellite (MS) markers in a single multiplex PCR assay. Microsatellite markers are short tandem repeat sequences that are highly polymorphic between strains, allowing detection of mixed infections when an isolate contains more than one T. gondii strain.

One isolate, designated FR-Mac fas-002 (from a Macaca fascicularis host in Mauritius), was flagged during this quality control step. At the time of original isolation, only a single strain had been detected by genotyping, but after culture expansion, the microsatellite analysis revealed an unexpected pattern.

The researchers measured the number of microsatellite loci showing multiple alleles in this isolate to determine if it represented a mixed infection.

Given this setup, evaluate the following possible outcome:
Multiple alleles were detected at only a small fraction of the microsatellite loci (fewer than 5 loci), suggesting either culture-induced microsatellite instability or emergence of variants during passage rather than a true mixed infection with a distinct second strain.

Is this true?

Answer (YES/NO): NO